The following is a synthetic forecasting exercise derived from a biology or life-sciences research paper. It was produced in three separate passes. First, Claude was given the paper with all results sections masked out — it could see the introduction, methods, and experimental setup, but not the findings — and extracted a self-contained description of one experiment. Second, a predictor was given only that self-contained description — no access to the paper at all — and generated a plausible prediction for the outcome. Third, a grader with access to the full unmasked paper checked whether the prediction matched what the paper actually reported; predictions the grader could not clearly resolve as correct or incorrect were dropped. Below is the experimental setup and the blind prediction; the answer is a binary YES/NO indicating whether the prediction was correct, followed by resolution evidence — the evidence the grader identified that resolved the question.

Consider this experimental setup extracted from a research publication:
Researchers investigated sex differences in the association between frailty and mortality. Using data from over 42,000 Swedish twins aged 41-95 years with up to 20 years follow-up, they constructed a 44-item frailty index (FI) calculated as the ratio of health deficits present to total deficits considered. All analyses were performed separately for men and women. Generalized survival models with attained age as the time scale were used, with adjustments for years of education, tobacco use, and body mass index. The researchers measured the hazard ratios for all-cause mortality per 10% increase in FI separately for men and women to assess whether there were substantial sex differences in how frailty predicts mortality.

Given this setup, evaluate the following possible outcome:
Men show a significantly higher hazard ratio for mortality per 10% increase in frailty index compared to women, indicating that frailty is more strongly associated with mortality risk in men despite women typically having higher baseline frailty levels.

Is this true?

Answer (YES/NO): NO